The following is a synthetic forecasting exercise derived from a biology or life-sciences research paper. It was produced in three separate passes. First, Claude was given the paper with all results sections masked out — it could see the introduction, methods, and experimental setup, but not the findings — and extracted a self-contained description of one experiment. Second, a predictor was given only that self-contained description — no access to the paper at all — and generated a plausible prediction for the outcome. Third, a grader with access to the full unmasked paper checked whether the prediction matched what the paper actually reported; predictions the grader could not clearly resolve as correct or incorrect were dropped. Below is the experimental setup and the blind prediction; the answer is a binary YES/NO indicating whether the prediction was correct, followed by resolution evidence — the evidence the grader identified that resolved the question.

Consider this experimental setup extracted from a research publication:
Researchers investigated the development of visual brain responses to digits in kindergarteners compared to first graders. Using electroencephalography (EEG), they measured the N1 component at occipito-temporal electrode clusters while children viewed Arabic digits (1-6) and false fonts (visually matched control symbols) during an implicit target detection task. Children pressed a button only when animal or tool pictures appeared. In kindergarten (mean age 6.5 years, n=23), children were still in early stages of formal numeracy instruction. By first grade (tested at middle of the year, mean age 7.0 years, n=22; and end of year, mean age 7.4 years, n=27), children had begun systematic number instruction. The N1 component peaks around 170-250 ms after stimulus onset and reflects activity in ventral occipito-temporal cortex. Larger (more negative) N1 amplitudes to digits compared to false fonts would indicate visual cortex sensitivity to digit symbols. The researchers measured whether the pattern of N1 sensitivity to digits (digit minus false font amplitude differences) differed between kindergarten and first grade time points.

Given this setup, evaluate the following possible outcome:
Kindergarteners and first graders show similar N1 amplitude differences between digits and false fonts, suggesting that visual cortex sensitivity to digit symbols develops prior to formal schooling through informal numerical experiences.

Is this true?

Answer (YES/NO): YES